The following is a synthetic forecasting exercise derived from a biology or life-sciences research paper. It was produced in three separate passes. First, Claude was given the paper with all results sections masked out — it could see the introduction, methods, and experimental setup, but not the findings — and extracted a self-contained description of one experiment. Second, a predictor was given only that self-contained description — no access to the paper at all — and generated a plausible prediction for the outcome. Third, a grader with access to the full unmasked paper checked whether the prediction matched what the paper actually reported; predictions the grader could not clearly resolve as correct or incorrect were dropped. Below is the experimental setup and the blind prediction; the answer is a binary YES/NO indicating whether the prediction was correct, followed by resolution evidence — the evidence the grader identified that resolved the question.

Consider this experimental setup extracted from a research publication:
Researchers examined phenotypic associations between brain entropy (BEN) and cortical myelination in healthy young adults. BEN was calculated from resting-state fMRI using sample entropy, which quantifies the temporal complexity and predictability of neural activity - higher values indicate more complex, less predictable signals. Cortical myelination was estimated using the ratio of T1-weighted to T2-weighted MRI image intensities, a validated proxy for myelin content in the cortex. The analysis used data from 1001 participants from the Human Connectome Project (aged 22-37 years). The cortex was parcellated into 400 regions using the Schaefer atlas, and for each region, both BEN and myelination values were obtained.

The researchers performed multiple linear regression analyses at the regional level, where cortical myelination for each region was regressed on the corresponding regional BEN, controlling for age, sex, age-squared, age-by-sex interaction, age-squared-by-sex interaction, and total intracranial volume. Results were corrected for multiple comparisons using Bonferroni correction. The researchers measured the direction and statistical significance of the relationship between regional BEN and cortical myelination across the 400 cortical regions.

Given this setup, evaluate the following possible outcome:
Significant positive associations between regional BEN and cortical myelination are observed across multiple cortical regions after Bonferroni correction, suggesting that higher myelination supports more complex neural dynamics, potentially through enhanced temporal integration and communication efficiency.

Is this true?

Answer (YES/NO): YES